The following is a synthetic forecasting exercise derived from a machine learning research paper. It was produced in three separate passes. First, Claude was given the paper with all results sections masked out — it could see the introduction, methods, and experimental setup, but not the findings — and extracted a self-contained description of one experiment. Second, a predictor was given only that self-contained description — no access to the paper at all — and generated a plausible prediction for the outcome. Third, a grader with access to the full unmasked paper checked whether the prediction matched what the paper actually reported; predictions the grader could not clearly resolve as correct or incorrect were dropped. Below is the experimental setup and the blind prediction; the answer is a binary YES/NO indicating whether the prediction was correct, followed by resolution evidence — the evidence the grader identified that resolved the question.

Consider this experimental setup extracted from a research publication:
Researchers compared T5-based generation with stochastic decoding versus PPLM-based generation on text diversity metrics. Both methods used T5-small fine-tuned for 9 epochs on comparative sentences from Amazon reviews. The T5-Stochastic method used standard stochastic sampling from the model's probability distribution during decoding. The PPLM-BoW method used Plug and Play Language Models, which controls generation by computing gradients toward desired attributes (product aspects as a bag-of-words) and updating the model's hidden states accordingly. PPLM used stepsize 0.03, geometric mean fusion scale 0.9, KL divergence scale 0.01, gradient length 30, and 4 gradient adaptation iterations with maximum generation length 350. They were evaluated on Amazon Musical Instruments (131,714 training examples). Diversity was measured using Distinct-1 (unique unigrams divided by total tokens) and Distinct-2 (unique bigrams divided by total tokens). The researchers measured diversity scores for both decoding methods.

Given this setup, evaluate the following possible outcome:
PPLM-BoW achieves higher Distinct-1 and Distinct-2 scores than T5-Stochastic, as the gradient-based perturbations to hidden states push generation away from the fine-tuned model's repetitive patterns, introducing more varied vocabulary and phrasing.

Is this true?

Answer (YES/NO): NO